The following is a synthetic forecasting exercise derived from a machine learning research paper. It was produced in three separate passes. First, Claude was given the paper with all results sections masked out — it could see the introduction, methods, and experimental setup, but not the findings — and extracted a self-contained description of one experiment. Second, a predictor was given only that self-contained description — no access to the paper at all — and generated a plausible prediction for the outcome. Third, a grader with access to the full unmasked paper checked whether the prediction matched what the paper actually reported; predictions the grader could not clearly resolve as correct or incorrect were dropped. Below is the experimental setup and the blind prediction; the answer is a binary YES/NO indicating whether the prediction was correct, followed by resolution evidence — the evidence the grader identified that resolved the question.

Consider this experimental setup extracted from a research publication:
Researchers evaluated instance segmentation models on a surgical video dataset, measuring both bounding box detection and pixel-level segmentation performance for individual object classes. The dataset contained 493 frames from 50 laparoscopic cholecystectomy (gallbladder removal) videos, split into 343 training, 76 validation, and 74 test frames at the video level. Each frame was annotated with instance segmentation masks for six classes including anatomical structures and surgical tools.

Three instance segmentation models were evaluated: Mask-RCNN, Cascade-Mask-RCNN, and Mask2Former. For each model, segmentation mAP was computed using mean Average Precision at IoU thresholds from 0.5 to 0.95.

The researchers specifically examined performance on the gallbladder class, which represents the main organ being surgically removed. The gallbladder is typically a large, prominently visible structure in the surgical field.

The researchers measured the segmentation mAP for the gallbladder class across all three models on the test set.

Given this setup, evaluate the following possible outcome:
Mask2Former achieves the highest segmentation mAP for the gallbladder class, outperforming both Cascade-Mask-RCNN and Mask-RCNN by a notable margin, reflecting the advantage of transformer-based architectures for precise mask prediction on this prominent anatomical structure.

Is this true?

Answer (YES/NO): NO